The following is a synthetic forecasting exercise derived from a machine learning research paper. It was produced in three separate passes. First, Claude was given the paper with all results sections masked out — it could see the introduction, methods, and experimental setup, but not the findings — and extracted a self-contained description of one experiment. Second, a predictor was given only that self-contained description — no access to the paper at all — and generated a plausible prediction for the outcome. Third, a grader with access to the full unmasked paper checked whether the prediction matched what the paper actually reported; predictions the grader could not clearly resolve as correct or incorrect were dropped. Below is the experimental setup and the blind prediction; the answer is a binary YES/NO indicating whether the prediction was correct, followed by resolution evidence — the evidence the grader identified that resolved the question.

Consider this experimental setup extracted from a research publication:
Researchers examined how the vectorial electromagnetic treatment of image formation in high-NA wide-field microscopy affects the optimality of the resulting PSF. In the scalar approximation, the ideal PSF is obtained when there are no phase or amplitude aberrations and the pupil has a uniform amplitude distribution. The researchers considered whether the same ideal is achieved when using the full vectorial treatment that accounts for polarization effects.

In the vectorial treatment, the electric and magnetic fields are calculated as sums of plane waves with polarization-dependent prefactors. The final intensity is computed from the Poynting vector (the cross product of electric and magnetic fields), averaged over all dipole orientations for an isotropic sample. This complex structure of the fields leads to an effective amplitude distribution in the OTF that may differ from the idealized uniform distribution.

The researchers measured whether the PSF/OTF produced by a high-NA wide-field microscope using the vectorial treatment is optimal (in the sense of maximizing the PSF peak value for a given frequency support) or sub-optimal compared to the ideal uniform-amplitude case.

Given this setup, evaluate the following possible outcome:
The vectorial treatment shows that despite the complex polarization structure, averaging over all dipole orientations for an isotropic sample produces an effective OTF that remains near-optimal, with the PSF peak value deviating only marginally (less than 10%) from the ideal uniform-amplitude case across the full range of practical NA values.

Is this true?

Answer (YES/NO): NO